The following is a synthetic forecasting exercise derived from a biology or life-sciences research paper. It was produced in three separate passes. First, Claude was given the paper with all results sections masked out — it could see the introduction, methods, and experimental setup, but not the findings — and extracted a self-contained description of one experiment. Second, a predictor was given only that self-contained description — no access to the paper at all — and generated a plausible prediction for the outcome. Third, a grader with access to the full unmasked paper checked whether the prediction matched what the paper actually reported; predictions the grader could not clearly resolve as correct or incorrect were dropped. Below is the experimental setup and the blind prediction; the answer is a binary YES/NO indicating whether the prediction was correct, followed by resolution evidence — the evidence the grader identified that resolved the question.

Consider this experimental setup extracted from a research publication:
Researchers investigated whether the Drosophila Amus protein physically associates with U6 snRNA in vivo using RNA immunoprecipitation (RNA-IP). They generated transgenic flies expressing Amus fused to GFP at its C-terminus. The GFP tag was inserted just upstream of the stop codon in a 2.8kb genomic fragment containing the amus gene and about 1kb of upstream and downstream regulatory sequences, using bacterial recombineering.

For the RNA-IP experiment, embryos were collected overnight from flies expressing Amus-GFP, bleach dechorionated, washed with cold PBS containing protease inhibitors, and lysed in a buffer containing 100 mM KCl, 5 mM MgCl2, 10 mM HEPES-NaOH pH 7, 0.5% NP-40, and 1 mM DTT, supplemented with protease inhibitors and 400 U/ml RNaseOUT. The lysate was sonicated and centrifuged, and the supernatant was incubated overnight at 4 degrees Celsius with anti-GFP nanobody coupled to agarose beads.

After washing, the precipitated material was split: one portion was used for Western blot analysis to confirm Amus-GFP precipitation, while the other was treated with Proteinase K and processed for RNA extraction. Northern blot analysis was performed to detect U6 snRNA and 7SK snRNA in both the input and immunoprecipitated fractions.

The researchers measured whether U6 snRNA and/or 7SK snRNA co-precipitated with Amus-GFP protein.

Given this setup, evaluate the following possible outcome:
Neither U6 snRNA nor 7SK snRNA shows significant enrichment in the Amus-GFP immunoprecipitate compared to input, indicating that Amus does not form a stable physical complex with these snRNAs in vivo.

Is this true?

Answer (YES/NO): NO